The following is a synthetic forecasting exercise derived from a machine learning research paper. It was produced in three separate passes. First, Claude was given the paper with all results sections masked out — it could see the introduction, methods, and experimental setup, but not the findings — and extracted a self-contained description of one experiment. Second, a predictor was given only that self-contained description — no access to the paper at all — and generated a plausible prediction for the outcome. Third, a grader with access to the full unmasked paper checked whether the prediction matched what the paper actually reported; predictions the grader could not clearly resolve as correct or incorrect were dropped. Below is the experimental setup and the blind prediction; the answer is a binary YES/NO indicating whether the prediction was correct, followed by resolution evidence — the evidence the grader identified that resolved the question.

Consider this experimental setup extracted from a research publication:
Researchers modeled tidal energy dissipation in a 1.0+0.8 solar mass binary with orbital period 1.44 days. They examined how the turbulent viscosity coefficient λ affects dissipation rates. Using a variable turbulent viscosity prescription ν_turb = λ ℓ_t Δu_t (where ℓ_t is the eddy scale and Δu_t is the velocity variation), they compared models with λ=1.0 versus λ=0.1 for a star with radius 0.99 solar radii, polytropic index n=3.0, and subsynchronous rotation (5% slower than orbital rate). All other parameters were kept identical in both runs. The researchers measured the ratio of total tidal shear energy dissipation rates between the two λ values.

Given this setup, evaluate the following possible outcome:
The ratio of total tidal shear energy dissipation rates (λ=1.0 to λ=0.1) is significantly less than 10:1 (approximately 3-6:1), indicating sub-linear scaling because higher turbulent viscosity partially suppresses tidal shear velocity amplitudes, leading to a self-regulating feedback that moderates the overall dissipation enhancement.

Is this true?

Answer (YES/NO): NO